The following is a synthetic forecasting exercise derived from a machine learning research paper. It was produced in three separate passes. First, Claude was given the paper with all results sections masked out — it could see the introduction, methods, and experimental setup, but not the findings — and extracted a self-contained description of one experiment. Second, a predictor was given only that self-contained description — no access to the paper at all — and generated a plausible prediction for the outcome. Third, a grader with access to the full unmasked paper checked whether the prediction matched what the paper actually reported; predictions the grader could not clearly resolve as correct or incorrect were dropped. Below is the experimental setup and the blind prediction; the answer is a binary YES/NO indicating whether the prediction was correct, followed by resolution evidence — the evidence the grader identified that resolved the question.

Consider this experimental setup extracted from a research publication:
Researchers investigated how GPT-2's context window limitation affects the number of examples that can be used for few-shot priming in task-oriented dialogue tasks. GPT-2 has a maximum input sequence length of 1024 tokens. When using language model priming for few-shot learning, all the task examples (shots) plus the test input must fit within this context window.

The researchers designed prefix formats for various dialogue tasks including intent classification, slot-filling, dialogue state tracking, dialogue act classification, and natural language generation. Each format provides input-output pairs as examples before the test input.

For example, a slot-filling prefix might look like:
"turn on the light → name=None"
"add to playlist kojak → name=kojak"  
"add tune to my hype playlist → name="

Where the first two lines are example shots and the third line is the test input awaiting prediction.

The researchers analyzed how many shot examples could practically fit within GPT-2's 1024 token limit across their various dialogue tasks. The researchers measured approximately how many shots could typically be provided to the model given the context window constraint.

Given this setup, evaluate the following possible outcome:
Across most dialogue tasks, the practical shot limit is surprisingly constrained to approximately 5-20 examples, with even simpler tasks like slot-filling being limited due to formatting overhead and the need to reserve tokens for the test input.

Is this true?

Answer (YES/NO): YES